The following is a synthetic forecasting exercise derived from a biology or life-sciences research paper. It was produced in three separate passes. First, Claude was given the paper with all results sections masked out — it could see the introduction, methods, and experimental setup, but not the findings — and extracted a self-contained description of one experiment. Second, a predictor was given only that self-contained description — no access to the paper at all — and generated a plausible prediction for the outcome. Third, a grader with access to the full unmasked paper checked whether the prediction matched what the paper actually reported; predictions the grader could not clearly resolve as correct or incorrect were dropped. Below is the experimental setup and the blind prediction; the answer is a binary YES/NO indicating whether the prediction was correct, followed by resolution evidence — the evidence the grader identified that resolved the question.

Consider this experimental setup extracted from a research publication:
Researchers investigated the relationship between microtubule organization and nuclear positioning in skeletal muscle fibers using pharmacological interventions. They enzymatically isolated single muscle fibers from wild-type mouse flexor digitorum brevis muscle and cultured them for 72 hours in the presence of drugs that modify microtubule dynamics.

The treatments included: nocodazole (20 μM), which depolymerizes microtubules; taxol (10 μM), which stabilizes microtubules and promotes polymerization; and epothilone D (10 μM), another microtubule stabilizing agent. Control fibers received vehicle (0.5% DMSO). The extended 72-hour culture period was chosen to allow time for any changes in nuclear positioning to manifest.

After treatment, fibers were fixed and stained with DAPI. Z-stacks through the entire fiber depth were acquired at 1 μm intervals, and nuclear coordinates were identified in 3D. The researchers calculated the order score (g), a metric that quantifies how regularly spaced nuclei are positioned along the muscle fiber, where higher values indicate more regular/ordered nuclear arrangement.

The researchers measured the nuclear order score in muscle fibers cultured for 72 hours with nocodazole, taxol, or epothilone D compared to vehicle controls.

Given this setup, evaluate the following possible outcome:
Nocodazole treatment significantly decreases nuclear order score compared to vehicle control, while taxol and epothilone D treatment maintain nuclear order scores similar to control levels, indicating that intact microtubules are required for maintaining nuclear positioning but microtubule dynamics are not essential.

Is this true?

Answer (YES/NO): NO